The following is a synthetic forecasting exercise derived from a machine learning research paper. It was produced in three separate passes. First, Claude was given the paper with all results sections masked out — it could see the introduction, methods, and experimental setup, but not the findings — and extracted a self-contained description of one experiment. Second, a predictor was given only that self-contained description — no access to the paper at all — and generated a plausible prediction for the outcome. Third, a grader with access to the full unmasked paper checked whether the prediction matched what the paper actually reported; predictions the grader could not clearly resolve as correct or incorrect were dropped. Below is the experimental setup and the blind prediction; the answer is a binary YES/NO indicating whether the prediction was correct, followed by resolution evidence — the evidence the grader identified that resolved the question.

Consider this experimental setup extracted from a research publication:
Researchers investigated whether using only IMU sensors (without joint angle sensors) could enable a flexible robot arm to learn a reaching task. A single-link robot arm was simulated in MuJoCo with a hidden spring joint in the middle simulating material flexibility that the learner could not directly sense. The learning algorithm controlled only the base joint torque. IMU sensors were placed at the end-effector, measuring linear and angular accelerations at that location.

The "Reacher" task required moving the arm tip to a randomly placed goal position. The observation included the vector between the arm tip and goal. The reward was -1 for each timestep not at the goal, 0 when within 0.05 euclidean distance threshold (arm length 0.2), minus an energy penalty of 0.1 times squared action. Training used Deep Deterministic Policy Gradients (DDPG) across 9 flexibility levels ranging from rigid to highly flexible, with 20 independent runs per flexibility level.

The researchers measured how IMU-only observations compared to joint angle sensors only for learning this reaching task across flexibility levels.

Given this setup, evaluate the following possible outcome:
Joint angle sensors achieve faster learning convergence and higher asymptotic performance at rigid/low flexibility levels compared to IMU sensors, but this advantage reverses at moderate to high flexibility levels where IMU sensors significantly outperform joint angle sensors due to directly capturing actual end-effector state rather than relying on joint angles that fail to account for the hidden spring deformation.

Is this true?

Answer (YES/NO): NO